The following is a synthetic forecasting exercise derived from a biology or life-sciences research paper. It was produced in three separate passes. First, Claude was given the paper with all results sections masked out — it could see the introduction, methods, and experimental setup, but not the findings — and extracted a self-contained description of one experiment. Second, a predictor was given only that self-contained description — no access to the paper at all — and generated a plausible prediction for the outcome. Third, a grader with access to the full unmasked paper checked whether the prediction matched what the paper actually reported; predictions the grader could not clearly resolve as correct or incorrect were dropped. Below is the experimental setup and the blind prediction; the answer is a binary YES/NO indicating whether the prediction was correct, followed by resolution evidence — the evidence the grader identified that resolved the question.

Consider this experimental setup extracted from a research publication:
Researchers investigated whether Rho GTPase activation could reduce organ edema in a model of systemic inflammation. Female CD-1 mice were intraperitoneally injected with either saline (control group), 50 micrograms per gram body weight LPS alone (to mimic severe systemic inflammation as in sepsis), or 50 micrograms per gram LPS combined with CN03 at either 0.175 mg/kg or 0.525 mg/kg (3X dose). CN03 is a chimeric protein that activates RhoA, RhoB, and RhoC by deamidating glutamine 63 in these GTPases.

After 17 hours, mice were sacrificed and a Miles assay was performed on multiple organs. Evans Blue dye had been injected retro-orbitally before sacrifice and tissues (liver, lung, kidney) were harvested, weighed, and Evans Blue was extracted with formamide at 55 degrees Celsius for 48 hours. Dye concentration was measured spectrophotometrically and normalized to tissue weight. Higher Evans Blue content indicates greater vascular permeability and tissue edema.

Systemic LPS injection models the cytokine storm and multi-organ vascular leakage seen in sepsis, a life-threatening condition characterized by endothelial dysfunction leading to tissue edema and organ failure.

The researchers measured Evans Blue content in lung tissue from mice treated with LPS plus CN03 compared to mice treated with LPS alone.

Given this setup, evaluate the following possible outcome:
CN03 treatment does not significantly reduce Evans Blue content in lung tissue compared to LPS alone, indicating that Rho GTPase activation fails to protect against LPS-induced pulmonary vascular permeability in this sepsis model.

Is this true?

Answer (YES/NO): NO